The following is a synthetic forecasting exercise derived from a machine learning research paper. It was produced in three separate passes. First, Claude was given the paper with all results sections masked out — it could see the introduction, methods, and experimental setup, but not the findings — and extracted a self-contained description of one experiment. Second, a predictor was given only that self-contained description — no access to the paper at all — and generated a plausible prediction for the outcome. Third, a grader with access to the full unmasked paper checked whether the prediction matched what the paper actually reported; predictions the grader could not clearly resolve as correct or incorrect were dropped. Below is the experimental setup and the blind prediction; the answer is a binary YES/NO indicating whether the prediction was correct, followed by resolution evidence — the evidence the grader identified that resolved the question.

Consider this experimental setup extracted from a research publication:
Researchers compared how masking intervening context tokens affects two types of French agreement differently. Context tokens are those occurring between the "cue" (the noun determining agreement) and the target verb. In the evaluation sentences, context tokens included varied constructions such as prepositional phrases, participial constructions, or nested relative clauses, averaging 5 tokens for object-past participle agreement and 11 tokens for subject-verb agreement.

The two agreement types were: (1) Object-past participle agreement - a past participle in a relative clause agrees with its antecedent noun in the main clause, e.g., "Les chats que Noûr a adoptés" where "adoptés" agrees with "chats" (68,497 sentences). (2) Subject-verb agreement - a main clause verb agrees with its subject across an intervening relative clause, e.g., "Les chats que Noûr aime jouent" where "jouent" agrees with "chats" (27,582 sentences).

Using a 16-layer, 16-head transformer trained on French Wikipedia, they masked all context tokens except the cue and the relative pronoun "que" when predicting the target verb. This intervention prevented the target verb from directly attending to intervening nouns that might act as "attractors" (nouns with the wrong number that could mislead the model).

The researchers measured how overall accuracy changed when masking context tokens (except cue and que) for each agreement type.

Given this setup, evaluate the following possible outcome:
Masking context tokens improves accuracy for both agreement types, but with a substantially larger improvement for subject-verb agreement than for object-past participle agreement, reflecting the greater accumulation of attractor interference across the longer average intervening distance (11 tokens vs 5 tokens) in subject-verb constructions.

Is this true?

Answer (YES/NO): NO